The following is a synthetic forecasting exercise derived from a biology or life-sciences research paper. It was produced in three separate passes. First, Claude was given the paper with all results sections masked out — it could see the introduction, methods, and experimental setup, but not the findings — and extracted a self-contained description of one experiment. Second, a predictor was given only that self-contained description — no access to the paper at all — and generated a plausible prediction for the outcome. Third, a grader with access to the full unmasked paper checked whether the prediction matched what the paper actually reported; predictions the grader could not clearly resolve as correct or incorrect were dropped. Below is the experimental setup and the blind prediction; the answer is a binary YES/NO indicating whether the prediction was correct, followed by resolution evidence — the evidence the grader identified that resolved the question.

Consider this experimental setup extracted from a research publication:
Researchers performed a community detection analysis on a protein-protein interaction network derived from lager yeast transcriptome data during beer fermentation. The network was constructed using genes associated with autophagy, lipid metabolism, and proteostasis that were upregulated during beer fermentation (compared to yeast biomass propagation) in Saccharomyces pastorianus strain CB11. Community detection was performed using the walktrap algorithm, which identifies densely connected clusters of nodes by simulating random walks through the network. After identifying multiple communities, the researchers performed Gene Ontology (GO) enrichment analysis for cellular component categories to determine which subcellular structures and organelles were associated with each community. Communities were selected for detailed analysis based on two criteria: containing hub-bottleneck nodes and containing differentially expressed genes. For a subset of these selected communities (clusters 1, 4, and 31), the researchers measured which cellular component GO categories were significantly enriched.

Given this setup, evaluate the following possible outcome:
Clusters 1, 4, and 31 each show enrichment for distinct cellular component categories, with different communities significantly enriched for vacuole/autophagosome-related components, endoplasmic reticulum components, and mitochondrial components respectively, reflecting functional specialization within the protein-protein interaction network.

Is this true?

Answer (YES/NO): NO